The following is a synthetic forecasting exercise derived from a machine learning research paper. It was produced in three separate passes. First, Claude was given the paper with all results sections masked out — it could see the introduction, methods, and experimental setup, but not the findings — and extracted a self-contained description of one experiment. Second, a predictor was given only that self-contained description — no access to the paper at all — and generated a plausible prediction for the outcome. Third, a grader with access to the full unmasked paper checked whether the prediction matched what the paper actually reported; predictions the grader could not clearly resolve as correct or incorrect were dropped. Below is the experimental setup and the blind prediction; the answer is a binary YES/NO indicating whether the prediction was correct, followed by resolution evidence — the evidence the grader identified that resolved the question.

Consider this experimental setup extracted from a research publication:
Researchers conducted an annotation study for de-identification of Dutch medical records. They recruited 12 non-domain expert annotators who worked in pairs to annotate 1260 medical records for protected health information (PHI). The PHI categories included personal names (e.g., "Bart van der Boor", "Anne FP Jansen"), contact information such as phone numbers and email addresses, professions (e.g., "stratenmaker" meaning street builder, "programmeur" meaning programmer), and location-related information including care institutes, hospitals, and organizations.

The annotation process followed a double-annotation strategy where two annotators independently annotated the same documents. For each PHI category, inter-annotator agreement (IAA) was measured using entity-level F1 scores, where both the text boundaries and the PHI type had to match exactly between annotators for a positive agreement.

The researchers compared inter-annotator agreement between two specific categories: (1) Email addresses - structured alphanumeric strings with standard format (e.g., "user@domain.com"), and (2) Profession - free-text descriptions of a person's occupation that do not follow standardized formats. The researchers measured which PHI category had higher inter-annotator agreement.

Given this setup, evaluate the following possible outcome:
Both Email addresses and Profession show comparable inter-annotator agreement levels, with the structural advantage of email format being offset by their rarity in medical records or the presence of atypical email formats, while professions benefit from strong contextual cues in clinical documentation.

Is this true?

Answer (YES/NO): NO